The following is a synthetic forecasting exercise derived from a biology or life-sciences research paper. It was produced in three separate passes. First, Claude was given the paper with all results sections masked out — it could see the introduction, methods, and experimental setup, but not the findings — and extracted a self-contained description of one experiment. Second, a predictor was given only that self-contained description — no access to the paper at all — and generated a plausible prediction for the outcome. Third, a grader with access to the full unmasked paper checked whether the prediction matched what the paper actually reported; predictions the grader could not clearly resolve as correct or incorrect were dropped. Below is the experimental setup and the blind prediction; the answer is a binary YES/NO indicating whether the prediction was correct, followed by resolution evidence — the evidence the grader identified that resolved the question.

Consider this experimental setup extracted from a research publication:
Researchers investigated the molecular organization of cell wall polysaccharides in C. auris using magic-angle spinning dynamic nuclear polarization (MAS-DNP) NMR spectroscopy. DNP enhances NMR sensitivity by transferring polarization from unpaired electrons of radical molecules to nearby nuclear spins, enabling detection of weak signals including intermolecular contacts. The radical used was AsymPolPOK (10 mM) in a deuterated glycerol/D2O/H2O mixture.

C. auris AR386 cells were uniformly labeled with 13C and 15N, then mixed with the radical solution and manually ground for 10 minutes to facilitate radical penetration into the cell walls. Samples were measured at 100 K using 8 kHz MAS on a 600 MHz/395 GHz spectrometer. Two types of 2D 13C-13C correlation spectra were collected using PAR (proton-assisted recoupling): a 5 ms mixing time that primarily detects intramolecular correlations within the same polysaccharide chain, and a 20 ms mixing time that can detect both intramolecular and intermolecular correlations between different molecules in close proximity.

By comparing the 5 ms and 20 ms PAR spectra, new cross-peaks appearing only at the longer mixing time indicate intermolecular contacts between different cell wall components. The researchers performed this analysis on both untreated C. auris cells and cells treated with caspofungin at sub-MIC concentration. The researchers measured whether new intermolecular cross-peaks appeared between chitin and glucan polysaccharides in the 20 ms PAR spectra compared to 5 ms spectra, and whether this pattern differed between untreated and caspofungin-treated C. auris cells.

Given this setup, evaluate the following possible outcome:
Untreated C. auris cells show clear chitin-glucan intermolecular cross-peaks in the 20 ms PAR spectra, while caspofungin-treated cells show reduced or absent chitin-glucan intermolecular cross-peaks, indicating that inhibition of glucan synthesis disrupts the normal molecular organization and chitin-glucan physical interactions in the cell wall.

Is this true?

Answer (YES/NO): NO